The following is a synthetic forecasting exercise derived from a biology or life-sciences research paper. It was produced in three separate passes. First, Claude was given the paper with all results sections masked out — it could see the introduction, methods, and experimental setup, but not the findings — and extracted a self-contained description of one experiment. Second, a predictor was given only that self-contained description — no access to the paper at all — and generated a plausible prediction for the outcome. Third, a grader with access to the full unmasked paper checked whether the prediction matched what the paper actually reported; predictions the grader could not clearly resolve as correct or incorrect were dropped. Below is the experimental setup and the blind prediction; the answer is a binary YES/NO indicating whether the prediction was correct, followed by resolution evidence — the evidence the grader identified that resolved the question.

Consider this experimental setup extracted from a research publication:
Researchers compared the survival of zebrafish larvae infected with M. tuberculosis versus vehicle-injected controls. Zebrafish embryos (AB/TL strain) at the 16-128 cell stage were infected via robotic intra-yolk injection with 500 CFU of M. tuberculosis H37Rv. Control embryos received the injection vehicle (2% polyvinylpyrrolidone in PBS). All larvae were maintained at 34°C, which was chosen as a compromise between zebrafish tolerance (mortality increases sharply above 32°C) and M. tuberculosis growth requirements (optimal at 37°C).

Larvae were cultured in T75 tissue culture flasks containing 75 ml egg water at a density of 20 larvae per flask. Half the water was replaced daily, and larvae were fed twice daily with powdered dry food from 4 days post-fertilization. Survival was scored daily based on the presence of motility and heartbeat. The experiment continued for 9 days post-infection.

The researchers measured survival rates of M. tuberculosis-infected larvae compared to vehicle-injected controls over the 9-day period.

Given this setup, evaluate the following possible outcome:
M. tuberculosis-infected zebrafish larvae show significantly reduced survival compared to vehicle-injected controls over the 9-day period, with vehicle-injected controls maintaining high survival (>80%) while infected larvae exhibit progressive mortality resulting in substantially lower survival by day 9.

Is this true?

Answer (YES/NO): NO